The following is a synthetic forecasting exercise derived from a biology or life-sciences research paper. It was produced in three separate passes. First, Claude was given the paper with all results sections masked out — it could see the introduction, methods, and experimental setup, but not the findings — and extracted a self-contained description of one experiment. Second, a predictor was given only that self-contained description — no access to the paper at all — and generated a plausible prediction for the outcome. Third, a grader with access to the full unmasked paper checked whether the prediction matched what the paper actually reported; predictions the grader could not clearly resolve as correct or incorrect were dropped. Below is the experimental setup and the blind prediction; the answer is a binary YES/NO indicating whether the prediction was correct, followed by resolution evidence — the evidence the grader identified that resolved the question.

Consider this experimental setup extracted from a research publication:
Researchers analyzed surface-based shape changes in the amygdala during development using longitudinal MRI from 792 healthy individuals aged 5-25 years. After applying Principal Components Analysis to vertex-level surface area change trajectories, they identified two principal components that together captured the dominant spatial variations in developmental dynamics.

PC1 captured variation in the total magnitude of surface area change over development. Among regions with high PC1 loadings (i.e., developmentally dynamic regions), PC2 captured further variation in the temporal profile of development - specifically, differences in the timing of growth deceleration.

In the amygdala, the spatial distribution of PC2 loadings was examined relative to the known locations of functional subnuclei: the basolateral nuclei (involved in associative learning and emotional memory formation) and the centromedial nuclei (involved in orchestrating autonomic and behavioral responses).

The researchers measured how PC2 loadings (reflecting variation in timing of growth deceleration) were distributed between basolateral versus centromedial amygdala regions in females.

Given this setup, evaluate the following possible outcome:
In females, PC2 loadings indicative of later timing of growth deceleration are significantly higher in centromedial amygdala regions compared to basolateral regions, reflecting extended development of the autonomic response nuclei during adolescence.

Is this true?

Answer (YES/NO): YES